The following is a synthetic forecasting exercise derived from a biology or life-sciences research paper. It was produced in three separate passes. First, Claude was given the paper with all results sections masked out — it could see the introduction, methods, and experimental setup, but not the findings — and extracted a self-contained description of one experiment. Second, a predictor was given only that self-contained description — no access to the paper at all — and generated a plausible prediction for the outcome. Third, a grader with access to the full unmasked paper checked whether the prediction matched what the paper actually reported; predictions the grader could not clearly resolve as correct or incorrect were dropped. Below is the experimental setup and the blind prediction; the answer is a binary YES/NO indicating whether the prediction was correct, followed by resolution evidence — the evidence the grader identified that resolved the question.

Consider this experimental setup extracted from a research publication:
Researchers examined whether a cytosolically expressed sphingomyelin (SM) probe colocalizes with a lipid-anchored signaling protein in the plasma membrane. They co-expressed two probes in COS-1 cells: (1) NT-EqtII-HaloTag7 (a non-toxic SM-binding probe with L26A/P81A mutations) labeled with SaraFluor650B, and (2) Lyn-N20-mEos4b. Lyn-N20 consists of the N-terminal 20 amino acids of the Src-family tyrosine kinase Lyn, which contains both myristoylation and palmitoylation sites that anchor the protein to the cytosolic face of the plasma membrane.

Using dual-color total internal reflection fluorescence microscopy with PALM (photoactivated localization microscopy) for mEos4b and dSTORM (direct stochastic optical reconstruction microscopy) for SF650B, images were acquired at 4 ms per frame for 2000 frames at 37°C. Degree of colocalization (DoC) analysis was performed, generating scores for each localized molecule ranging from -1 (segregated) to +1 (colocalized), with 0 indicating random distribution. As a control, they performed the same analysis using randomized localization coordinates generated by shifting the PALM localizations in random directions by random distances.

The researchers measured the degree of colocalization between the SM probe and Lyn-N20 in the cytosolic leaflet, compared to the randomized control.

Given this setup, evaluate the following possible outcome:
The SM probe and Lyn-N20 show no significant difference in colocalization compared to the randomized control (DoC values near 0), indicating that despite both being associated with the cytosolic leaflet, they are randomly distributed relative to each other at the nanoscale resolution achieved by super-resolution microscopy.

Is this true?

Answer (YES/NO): NO